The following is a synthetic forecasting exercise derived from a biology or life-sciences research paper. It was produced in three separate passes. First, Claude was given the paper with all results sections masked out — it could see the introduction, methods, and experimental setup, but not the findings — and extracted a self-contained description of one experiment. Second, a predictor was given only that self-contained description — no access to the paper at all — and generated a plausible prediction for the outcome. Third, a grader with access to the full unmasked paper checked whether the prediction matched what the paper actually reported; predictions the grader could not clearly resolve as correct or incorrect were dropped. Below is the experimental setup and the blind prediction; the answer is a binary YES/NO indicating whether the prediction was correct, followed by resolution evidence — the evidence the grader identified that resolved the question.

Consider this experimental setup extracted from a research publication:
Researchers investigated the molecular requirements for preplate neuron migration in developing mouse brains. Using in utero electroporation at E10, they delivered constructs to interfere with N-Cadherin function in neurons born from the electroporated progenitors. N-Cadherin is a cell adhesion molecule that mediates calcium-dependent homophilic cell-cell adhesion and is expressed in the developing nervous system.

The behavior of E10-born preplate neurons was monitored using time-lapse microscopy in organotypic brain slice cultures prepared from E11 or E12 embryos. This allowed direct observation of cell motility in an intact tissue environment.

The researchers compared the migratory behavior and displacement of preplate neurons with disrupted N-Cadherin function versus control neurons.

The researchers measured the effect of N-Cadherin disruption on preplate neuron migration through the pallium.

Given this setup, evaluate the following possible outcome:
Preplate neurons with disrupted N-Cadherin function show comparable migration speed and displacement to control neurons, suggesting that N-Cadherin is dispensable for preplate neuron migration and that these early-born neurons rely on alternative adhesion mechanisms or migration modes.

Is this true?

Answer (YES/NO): NO